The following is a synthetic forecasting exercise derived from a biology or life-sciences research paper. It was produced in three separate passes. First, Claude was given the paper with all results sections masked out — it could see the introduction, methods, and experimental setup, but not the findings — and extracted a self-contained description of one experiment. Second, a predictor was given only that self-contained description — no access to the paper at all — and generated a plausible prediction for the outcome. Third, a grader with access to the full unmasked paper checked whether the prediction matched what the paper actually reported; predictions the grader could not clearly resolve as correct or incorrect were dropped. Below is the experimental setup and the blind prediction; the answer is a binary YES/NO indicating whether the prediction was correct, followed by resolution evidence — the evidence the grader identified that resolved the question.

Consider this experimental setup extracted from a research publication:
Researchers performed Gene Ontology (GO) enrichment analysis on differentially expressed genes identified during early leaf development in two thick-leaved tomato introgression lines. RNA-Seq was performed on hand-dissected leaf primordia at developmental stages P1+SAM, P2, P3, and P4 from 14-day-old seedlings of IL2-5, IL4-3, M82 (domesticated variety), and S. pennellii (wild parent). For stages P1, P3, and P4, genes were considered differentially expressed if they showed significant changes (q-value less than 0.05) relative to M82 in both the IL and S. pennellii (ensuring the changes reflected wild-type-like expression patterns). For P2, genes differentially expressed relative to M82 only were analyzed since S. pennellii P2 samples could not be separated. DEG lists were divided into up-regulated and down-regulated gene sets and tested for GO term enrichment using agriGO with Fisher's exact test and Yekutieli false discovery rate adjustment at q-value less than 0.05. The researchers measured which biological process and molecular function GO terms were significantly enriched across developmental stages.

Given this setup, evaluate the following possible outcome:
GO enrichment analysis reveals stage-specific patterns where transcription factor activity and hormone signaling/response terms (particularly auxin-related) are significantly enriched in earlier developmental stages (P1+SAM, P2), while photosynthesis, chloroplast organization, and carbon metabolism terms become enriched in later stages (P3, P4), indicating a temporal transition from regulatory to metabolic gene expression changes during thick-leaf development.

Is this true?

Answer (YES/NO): NO